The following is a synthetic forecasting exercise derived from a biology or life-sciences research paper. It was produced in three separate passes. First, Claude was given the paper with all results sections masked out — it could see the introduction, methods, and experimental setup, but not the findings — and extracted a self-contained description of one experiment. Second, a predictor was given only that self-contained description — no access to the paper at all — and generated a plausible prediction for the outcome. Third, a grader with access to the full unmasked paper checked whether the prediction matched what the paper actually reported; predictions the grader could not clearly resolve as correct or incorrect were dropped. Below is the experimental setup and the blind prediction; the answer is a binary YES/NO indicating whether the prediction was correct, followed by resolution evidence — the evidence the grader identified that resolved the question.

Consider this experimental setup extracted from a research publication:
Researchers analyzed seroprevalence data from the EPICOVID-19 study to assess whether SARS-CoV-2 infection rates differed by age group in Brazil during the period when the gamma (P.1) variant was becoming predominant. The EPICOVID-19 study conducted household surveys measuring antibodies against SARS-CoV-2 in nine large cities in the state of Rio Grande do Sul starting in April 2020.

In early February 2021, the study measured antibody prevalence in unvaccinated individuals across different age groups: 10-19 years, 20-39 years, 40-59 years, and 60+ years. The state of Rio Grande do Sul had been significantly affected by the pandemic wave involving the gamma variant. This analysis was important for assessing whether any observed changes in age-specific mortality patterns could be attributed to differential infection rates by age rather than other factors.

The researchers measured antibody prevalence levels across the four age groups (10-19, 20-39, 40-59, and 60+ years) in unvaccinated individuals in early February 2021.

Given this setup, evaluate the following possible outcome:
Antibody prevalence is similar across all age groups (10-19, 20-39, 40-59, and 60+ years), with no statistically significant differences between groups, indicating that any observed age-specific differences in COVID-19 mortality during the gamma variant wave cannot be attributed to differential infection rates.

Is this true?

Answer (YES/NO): YES